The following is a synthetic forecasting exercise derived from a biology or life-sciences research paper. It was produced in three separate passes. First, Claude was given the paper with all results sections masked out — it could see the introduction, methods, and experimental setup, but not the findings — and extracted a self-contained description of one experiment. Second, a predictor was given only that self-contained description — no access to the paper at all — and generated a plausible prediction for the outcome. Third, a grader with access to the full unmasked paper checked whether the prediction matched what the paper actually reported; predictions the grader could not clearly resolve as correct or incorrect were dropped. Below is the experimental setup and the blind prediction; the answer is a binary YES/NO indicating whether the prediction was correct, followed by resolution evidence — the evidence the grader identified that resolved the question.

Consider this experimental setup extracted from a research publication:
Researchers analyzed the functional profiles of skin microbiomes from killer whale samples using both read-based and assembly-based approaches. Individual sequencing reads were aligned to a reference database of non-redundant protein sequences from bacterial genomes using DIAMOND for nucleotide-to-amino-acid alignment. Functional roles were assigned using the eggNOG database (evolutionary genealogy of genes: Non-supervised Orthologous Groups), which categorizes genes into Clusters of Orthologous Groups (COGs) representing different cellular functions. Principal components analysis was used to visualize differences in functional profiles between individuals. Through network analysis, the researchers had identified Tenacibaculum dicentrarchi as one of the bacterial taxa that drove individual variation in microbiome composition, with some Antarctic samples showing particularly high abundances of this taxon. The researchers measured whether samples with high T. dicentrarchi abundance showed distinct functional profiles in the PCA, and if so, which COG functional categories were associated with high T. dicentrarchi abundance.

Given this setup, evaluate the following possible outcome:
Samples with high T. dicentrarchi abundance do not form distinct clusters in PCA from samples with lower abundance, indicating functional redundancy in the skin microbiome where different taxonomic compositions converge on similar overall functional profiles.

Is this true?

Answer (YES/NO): NO